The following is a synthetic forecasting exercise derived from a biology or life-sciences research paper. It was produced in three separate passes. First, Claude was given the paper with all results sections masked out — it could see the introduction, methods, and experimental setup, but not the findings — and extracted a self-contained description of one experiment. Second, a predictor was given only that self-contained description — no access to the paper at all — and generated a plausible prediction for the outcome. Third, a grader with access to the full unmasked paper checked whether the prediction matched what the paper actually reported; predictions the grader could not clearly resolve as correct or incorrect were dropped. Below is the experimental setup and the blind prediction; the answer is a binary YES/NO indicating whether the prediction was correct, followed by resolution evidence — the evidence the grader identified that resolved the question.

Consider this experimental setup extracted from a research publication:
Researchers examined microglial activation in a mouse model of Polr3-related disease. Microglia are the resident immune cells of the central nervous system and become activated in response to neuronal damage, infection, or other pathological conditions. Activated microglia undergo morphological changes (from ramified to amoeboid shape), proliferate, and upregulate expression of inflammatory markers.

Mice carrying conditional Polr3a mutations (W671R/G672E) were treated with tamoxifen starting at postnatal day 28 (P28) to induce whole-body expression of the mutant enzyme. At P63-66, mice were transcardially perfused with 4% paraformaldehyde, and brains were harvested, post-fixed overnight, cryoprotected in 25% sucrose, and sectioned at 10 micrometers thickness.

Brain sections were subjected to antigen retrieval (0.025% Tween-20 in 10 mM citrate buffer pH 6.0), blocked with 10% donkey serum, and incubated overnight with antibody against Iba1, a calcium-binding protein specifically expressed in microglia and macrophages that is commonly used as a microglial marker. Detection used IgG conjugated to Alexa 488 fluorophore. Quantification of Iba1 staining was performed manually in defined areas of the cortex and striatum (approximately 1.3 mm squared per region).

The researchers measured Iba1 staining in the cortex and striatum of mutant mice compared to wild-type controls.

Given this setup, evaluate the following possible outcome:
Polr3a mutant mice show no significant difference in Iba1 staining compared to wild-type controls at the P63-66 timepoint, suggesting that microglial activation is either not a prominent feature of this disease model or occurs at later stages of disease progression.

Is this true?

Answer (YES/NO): NO